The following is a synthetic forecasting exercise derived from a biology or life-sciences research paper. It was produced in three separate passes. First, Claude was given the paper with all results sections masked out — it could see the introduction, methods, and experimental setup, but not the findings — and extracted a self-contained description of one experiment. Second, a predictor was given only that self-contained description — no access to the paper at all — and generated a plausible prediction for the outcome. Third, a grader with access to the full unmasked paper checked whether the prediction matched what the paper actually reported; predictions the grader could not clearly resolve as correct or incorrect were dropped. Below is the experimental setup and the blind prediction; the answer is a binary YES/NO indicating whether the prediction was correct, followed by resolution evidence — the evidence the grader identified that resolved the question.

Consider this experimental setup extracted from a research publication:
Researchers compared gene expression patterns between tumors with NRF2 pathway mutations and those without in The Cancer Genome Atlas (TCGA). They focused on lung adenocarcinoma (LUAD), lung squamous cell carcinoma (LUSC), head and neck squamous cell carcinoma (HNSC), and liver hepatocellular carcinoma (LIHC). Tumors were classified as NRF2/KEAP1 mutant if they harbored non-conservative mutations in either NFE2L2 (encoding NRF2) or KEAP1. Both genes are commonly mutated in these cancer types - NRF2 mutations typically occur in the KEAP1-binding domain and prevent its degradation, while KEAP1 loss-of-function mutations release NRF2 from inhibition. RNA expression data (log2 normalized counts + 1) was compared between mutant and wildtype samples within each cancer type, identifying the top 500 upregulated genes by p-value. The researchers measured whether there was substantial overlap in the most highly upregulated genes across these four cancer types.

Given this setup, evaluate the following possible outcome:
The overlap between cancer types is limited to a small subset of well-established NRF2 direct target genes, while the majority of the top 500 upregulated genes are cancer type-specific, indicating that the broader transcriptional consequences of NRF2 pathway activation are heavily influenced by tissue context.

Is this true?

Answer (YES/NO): NO